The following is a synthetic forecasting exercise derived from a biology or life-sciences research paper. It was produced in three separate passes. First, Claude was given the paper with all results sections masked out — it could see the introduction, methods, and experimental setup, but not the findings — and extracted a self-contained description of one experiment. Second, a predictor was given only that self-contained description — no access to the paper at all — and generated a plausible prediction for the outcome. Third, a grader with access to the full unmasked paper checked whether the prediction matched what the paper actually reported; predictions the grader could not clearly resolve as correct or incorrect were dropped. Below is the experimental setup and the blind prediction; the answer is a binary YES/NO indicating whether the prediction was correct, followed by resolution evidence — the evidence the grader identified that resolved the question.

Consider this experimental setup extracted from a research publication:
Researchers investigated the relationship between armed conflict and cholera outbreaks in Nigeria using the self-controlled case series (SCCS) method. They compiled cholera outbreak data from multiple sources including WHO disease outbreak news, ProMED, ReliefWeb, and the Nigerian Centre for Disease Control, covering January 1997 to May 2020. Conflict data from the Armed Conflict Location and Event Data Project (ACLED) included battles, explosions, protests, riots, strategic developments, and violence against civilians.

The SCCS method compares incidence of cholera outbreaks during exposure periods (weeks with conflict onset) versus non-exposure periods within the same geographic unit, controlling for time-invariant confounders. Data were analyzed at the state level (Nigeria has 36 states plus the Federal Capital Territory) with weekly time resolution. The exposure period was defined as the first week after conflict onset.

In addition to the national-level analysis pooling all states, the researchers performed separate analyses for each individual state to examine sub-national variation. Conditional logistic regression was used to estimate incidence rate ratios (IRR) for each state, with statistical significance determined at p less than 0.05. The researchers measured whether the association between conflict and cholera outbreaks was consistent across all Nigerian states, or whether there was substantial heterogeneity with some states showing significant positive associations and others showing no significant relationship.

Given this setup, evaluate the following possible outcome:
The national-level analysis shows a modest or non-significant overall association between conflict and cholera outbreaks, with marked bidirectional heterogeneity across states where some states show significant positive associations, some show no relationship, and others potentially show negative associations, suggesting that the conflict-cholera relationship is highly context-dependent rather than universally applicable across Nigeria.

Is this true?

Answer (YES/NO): NO